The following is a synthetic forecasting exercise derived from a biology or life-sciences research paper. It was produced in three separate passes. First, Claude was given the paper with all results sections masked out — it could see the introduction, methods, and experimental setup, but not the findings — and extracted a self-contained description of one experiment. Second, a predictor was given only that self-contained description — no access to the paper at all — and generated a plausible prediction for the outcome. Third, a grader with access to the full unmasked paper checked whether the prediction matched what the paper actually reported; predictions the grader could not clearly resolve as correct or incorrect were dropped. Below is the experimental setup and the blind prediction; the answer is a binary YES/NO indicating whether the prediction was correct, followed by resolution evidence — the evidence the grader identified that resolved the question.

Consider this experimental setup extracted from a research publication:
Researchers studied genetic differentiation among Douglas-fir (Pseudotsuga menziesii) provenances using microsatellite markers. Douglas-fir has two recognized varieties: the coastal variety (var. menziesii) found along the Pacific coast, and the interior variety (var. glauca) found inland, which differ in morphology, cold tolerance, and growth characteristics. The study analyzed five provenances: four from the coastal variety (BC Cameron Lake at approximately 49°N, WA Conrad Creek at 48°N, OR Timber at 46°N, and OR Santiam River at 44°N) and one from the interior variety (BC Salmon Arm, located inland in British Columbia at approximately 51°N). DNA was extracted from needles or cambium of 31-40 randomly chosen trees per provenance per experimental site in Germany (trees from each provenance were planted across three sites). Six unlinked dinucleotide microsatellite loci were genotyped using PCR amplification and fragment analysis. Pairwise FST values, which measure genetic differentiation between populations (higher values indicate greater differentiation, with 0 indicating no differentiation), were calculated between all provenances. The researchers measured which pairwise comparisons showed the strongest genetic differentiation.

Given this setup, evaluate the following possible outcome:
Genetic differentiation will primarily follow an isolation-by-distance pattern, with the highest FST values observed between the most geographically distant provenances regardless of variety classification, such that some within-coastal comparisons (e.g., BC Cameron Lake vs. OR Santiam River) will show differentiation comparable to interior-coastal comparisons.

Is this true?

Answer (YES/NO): NO